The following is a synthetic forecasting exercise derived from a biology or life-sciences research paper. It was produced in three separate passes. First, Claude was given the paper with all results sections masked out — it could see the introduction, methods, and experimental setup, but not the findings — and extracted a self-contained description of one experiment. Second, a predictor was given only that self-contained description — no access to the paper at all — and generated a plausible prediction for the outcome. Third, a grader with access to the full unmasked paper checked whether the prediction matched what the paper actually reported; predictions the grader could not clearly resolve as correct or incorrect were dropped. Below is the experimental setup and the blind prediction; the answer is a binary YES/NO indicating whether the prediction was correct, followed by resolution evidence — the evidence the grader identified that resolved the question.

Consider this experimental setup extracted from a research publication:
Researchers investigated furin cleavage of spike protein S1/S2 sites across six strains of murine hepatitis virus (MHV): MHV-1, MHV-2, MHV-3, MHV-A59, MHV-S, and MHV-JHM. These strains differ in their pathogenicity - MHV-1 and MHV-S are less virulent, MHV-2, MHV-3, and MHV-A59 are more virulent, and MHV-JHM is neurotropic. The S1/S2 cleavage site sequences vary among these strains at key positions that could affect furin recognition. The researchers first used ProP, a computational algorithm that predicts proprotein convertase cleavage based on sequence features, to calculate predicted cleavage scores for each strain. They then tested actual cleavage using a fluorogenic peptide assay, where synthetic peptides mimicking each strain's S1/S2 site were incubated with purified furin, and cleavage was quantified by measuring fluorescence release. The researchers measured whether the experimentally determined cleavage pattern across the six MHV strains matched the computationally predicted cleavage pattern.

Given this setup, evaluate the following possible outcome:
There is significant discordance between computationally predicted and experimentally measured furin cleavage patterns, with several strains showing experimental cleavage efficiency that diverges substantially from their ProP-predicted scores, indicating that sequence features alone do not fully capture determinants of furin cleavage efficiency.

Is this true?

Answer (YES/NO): NO